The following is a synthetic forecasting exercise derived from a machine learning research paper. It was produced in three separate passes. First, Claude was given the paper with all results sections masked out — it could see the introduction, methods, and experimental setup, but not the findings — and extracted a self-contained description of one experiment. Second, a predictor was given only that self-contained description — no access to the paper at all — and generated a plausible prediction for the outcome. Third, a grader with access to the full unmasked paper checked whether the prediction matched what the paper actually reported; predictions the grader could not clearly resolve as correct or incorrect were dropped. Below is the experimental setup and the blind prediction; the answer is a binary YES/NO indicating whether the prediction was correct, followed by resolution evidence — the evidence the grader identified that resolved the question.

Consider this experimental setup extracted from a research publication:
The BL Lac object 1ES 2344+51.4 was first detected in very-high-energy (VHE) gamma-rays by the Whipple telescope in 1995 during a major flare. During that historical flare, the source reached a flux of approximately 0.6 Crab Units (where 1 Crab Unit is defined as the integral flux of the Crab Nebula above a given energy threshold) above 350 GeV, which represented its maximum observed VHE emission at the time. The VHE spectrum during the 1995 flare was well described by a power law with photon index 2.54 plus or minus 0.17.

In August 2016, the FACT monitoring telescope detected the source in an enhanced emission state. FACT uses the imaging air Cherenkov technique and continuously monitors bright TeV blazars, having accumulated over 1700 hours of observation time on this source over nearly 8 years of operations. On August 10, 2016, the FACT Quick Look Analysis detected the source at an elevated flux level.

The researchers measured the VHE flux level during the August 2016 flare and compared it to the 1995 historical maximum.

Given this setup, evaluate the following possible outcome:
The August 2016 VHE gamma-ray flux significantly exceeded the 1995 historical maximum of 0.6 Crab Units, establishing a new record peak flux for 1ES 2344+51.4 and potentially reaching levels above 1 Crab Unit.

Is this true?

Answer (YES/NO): NO